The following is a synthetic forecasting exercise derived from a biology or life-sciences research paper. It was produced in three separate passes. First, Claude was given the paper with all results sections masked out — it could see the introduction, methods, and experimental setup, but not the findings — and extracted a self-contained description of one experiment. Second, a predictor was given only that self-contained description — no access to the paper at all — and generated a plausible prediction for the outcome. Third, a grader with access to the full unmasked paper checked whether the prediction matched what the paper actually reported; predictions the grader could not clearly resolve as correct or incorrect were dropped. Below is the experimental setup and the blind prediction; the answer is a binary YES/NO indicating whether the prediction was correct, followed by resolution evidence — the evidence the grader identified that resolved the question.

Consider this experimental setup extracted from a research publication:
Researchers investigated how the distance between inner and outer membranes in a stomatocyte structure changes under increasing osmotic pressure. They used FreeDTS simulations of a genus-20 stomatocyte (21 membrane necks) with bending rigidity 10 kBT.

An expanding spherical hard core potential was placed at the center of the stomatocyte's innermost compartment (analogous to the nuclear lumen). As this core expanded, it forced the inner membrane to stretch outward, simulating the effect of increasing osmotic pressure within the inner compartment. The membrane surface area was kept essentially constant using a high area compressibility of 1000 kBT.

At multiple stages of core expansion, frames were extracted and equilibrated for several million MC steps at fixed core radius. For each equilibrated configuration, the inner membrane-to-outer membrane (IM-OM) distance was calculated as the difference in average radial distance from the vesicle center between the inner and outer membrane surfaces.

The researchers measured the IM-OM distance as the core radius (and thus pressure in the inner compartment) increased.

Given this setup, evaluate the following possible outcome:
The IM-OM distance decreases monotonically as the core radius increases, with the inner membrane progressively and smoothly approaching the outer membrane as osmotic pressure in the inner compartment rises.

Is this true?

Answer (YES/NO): NO